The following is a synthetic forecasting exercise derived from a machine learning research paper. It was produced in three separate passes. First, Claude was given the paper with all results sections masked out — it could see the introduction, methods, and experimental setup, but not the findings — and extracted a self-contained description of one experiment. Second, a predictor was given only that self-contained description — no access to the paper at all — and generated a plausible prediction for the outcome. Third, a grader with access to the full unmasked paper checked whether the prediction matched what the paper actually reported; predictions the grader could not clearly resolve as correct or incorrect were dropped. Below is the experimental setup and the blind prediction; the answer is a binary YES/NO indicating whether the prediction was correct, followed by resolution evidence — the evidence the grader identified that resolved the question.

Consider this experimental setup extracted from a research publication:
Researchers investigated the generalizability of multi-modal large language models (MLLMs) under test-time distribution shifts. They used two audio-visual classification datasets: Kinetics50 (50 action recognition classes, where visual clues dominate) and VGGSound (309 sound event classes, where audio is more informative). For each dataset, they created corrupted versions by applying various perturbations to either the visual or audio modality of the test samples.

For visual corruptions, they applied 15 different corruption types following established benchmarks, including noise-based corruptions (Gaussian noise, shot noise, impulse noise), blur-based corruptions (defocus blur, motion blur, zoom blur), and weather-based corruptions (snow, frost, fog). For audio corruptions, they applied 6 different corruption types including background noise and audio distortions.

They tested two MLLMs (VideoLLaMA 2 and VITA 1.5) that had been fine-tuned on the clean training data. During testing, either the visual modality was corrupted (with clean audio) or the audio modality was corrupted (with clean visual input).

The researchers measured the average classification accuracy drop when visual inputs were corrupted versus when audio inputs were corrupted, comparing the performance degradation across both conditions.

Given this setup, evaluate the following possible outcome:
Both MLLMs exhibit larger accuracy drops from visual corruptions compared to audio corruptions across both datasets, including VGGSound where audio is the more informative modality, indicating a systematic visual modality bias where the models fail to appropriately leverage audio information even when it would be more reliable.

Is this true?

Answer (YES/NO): YES